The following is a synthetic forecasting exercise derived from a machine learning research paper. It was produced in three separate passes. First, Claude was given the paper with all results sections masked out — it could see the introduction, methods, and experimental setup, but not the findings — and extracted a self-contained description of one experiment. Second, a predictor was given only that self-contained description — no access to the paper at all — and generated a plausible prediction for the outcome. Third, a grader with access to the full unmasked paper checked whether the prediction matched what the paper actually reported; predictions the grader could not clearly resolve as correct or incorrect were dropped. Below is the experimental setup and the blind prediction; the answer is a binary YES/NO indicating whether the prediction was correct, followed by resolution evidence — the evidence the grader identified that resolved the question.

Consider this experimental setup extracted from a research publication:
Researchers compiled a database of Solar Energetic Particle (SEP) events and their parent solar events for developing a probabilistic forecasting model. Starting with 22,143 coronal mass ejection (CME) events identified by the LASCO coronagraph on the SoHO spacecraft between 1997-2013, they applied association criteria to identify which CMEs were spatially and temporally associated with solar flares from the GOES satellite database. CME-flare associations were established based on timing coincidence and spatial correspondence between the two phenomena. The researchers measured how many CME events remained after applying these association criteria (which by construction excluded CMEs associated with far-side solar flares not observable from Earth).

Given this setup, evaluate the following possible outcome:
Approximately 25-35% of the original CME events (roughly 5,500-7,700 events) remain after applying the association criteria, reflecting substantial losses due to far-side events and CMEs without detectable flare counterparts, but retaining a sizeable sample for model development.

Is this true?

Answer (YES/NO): NO